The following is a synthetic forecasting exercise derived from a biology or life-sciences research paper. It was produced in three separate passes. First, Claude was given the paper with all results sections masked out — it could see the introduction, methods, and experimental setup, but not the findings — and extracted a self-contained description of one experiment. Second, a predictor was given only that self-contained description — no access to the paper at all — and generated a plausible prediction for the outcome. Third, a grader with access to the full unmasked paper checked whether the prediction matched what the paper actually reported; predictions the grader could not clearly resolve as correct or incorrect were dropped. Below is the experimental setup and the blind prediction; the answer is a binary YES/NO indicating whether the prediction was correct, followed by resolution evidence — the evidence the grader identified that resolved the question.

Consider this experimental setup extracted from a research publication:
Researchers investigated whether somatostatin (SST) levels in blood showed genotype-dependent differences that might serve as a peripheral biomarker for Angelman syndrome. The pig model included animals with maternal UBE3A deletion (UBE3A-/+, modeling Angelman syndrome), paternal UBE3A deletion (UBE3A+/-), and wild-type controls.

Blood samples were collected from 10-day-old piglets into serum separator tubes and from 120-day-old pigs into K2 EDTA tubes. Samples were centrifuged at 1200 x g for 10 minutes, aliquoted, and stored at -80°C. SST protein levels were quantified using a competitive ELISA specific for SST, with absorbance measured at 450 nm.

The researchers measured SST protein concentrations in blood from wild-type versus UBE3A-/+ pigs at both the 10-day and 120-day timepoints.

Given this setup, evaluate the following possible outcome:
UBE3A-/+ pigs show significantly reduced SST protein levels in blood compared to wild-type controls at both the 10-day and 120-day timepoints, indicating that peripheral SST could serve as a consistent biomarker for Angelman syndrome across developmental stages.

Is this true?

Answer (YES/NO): NO